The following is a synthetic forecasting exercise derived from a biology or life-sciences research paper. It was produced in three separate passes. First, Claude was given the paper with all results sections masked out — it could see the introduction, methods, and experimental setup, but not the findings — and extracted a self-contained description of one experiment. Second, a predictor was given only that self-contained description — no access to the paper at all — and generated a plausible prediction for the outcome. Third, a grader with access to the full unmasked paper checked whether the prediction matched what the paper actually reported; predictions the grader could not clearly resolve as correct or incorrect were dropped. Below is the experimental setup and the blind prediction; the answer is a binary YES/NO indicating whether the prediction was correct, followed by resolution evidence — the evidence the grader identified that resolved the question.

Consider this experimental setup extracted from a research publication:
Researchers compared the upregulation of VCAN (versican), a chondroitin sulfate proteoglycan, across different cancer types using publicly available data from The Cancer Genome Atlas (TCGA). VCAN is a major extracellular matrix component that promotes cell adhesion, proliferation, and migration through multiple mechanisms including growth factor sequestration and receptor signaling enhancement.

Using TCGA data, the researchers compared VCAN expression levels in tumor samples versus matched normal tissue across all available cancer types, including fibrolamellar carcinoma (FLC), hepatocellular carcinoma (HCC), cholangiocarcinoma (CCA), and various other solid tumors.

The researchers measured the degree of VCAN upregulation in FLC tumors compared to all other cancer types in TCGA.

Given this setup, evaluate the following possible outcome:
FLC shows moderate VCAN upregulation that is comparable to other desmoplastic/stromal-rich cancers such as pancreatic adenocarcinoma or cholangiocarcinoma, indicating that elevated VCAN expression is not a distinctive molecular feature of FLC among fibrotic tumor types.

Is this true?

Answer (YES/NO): NO